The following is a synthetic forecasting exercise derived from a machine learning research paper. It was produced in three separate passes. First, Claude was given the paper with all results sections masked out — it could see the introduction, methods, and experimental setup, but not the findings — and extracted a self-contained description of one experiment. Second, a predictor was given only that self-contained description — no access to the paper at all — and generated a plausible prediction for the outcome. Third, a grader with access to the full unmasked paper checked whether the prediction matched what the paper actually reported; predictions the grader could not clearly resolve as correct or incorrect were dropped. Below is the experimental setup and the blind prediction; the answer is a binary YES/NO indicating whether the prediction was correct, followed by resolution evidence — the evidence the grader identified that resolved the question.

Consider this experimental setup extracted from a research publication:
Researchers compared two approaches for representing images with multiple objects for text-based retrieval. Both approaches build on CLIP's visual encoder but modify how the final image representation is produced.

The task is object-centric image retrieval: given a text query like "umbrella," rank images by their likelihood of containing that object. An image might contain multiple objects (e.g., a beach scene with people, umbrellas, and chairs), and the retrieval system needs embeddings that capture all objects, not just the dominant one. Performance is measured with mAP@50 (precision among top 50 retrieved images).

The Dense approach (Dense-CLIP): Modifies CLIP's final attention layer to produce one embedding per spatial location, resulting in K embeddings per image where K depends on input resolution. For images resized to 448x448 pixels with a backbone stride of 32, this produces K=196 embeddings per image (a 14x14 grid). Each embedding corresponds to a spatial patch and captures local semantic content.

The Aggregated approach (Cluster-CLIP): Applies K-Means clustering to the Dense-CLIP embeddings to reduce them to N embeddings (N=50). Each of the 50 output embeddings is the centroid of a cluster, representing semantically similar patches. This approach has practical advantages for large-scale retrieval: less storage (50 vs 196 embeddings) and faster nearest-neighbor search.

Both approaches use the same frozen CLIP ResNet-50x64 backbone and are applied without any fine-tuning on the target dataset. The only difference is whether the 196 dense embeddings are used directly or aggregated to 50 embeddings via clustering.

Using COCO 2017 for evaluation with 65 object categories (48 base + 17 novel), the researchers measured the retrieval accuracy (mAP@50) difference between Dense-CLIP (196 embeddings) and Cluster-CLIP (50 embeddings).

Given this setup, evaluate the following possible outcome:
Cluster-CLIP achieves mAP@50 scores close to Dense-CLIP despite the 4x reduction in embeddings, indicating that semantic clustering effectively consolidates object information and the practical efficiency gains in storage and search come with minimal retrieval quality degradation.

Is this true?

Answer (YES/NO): YES